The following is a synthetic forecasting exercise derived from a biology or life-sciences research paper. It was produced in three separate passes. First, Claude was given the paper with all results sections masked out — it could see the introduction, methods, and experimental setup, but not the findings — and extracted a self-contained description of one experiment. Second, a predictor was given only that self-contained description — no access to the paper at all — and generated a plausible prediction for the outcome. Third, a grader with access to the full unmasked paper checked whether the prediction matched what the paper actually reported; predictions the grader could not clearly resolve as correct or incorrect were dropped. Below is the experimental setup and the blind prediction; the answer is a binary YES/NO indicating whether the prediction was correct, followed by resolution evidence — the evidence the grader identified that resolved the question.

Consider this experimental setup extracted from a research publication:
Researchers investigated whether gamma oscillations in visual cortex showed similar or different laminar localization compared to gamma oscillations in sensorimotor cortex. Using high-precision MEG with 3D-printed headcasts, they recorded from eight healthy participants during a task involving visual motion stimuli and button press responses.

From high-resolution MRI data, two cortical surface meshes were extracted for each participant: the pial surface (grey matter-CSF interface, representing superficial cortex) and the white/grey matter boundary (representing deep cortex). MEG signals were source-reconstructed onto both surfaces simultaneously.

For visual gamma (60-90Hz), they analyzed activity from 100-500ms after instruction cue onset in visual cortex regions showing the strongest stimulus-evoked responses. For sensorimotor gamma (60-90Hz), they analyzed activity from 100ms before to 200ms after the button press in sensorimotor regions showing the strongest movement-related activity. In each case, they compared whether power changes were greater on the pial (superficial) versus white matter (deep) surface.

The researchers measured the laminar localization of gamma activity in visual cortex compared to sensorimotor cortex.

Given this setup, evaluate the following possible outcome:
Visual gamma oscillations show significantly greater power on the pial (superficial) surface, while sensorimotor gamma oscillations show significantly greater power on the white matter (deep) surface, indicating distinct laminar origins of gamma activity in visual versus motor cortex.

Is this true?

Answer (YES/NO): NO